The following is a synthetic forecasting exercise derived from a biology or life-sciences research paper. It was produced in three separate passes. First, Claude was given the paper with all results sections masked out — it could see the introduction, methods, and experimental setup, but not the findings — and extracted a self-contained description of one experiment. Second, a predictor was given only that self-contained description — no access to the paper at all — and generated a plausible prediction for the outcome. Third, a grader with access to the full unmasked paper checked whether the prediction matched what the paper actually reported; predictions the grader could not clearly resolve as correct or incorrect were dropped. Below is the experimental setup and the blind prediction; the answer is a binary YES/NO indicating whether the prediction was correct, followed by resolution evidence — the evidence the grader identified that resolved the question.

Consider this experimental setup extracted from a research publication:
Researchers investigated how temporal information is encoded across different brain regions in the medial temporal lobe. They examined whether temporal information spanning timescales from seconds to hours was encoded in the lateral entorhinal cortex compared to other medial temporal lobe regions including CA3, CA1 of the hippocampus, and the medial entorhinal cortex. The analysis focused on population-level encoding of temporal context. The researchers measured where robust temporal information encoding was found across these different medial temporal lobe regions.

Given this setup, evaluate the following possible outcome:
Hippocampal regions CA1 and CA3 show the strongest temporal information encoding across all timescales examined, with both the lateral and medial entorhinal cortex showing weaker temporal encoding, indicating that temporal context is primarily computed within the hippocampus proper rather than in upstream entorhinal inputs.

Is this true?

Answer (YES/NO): NO